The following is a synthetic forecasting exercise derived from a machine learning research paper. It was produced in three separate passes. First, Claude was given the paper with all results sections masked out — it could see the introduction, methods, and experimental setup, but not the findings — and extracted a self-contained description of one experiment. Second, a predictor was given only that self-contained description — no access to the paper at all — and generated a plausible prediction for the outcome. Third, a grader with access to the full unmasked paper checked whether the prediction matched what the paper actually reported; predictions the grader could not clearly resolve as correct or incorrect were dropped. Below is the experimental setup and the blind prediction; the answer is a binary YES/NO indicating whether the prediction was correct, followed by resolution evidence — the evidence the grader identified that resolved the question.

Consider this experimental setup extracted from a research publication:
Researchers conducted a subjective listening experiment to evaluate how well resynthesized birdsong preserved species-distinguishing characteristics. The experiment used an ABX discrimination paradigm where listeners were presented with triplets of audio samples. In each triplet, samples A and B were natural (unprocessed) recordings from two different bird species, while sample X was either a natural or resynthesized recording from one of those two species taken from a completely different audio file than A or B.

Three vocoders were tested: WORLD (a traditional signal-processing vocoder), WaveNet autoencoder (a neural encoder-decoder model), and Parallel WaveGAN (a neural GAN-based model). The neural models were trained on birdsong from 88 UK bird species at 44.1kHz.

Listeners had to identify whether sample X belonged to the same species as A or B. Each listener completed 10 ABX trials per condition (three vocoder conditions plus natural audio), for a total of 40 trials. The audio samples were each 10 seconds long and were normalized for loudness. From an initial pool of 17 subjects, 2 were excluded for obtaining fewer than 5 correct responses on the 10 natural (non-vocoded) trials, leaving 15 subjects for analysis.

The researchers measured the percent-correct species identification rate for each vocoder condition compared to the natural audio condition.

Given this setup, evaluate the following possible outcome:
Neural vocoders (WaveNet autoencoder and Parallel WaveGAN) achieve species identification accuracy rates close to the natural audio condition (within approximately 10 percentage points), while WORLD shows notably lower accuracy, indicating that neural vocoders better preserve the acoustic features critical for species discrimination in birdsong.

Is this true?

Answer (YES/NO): NO